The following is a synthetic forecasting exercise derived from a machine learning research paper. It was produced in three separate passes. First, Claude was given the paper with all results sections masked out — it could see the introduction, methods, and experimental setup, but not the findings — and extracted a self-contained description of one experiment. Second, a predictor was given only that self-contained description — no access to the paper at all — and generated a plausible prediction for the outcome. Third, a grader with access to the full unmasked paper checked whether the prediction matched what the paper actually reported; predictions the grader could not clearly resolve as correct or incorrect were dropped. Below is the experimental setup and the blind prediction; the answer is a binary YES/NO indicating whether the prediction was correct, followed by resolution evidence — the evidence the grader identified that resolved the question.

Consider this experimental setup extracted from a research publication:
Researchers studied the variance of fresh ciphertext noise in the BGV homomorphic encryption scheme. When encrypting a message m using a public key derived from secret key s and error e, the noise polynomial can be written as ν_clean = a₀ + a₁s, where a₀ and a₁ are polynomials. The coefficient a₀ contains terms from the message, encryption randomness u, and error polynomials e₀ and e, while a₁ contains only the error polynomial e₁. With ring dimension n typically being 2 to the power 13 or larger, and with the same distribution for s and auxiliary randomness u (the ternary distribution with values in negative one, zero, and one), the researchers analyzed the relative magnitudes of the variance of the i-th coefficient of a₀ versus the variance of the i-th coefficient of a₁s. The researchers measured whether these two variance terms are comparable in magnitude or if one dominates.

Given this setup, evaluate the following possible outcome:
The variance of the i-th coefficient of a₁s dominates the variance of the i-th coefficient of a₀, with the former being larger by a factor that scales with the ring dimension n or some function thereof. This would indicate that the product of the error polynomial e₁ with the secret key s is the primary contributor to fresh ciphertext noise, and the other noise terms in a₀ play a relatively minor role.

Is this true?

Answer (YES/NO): NO